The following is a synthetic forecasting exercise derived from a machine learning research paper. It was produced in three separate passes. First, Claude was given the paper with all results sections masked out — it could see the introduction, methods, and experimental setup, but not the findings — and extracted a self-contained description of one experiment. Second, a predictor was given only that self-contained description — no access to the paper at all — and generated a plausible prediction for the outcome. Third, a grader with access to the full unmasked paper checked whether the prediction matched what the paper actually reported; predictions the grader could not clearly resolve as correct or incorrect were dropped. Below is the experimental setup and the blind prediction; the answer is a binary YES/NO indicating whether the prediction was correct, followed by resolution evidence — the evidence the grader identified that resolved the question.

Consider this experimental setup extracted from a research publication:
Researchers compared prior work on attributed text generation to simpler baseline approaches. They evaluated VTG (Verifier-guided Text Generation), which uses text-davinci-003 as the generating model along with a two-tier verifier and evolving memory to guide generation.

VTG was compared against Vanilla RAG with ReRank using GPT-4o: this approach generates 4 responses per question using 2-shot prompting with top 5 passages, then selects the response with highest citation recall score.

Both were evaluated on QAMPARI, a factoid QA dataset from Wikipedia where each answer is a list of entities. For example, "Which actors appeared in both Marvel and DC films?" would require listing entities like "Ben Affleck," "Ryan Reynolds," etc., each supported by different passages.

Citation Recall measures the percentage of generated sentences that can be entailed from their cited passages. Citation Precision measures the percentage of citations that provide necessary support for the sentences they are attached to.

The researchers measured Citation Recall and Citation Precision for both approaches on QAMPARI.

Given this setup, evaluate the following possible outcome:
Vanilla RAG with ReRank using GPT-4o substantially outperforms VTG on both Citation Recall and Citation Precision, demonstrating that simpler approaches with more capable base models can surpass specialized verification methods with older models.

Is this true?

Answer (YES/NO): NO